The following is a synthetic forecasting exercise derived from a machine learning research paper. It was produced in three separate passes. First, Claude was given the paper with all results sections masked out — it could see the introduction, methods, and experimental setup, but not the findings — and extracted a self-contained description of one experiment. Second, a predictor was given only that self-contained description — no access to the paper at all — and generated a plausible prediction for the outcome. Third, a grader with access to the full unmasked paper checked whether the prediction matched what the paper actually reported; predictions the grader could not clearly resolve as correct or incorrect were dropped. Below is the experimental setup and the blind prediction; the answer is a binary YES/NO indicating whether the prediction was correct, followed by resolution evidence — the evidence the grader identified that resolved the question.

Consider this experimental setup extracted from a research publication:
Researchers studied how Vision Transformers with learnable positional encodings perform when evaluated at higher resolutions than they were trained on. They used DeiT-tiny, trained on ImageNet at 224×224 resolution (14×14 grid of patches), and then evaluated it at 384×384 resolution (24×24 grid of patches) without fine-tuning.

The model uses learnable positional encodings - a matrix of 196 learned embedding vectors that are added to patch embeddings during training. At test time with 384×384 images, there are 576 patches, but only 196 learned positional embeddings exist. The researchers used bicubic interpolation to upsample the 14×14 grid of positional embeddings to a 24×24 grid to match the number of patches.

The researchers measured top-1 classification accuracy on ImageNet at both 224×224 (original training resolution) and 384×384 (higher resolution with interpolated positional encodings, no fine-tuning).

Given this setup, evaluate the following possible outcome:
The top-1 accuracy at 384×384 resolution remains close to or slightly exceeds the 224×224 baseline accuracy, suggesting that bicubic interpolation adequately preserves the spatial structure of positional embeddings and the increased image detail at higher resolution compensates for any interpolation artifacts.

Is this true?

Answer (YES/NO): NO